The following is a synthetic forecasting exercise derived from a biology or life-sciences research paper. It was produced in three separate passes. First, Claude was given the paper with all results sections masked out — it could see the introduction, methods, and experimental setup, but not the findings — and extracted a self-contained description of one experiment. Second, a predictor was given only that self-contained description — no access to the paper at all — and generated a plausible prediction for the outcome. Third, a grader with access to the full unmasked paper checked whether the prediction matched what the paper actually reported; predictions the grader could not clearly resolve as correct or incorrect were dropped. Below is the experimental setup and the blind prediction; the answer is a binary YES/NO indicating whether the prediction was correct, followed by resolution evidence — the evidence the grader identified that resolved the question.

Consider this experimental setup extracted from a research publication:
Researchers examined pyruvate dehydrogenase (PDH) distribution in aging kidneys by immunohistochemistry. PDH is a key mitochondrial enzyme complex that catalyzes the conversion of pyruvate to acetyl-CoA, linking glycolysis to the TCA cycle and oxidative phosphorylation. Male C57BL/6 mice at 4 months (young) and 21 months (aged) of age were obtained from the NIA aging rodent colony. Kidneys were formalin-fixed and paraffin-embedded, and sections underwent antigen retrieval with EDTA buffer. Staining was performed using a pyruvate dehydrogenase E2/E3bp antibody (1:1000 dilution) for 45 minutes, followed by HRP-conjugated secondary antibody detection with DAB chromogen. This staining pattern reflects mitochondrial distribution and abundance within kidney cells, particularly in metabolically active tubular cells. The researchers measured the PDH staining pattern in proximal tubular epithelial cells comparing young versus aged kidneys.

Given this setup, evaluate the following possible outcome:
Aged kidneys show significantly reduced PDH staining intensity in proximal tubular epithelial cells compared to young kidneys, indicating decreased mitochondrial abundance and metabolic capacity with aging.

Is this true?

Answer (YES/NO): YES